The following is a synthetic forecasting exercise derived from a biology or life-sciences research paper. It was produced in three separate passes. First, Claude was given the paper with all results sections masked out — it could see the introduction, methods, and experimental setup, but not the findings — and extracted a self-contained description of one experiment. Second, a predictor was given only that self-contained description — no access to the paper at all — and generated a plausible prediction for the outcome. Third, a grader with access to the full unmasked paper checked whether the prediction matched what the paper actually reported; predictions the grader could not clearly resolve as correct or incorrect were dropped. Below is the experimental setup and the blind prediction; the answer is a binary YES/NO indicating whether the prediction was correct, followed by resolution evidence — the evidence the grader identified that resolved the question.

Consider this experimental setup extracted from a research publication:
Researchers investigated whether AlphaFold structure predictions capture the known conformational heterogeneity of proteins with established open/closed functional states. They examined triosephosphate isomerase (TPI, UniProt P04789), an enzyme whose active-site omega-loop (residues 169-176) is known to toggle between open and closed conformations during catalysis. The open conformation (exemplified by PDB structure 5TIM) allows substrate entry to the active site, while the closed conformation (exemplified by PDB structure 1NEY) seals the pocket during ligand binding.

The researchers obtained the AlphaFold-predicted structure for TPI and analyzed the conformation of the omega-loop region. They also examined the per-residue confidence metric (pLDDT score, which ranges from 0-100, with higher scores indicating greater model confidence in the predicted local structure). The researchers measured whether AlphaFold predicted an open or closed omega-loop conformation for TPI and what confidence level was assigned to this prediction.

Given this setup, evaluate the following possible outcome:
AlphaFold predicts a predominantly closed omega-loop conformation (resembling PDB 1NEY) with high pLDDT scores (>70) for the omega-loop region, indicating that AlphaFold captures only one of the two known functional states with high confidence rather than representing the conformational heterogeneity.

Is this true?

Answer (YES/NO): YES